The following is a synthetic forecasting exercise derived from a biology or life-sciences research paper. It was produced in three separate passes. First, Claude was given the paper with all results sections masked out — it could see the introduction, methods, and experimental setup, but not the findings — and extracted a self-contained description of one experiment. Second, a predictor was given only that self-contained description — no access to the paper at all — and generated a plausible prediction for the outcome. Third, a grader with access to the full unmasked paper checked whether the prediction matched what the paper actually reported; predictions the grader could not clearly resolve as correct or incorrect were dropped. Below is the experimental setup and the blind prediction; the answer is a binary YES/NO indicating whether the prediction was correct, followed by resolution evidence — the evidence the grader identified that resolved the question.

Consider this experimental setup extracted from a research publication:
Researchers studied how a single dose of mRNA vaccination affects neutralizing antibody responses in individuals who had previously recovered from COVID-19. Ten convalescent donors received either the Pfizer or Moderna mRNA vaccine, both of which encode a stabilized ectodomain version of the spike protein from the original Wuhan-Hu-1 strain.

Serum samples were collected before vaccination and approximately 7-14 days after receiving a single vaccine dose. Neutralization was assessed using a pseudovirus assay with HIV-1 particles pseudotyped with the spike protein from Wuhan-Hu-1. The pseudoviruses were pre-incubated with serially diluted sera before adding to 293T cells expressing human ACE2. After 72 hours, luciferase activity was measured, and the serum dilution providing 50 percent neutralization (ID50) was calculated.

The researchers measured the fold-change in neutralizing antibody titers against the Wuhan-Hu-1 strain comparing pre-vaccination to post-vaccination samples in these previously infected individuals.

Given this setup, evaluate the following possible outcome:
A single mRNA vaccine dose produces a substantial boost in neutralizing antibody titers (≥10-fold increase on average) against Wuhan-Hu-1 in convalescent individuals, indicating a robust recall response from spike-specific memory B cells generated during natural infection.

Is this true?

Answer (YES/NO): YES